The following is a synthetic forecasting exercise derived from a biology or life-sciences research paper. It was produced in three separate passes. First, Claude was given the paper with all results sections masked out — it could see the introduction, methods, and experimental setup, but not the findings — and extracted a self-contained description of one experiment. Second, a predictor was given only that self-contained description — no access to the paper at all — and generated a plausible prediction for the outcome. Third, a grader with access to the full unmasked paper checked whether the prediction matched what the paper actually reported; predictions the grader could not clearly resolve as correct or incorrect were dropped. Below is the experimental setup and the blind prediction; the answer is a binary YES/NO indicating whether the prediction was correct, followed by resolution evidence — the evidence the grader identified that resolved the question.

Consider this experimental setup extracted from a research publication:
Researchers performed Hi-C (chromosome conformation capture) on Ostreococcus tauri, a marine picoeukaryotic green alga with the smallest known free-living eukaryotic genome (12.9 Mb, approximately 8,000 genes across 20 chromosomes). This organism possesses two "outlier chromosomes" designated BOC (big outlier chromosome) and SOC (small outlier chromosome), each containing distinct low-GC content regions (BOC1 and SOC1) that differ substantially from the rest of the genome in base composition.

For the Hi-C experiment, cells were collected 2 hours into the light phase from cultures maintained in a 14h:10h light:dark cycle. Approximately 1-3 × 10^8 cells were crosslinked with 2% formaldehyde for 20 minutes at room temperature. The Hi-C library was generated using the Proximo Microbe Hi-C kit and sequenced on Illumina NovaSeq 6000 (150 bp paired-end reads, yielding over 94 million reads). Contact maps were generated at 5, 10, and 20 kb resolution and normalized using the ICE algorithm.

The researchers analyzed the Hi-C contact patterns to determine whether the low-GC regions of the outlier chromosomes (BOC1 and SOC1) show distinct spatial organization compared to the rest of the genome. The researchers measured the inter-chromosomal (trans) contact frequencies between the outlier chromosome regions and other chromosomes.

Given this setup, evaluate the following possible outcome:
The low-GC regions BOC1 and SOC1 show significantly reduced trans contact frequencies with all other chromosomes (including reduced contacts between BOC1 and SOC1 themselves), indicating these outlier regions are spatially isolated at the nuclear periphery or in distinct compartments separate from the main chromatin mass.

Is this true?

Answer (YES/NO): NO